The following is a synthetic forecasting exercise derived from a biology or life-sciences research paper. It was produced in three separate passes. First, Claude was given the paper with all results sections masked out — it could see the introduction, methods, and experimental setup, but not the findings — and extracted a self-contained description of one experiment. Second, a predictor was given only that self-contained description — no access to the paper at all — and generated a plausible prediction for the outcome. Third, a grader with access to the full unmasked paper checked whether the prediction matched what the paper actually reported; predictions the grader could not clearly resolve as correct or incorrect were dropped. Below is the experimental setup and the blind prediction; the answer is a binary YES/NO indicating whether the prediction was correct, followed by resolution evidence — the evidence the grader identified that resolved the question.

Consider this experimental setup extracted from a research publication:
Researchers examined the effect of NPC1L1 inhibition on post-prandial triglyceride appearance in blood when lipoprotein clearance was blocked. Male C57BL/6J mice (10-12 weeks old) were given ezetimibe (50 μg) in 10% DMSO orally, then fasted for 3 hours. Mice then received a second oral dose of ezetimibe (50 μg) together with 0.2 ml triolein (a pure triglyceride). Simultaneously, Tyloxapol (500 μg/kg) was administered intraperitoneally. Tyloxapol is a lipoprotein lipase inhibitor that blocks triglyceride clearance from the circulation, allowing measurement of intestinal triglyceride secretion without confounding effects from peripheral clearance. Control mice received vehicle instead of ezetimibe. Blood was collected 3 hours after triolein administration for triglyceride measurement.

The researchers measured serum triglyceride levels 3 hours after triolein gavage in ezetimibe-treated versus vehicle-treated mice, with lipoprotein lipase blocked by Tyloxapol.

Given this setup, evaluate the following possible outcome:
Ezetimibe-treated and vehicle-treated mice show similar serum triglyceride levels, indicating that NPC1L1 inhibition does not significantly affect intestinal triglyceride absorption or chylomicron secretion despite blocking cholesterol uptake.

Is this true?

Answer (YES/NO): YES